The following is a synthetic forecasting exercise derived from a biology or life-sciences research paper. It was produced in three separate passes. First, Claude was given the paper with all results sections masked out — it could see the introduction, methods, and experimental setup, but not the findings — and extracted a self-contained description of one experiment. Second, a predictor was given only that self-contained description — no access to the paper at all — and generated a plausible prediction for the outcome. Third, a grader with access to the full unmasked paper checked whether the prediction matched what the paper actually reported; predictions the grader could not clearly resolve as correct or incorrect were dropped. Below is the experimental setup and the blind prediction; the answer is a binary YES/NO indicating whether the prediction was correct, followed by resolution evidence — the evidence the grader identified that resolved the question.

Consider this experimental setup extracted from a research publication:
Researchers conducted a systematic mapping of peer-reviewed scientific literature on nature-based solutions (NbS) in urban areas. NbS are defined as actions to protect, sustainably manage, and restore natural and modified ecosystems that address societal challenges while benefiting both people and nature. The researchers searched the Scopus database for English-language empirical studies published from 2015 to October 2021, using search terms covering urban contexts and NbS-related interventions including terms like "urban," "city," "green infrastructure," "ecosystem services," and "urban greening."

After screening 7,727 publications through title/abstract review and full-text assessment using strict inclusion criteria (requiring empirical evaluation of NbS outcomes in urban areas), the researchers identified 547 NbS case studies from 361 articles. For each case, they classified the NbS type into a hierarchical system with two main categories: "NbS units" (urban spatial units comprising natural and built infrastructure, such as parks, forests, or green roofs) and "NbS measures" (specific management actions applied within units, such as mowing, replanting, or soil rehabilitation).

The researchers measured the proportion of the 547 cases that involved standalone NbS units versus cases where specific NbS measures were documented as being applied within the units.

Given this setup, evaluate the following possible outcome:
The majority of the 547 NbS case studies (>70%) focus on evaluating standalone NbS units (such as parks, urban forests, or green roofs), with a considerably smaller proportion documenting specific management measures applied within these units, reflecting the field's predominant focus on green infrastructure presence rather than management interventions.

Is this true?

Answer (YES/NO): YES